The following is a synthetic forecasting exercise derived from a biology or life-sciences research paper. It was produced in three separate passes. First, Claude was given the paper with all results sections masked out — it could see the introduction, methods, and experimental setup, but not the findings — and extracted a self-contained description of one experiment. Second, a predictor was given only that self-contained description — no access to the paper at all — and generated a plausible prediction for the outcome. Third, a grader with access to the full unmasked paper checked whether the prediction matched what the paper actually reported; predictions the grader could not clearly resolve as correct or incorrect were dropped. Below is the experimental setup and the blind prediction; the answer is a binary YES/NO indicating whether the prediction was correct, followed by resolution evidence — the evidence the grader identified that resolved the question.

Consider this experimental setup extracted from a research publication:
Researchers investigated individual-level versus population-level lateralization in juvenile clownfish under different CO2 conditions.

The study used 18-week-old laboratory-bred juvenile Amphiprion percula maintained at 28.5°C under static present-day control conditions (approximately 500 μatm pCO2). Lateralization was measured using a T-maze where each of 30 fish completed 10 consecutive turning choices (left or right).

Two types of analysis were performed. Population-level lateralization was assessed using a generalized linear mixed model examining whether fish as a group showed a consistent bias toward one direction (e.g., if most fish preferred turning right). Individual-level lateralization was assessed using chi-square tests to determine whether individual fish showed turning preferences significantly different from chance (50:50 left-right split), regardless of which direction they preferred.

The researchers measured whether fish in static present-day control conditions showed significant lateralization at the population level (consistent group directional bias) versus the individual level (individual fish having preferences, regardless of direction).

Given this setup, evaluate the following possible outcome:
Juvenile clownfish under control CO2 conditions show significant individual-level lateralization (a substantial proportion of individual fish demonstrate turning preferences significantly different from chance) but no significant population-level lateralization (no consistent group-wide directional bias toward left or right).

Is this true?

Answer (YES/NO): YES